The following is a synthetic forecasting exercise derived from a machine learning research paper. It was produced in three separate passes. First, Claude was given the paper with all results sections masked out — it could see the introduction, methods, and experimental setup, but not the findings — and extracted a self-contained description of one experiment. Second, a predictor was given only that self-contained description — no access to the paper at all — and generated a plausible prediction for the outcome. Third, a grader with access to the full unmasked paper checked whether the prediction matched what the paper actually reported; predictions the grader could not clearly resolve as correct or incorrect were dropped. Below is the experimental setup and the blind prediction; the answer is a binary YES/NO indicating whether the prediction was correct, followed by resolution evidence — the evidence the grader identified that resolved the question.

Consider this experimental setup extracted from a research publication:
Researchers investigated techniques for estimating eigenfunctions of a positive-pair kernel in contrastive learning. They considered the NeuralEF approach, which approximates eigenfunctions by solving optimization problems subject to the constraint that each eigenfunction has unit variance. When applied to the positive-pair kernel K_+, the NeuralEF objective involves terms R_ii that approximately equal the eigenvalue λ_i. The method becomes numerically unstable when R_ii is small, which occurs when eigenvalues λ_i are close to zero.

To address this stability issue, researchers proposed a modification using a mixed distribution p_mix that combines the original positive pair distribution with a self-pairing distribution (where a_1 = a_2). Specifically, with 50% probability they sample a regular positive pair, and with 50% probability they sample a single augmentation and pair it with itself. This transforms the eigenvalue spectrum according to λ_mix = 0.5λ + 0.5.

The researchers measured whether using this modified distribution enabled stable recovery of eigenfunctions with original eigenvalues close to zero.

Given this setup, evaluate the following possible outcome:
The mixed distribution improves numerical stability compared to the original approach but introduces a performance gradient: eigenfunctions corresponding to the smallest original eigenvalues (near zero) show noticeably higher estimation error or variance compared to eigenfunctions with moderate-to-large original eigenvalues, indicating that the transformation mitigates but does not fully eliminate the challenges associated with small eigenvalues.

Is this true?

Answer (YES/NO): YES